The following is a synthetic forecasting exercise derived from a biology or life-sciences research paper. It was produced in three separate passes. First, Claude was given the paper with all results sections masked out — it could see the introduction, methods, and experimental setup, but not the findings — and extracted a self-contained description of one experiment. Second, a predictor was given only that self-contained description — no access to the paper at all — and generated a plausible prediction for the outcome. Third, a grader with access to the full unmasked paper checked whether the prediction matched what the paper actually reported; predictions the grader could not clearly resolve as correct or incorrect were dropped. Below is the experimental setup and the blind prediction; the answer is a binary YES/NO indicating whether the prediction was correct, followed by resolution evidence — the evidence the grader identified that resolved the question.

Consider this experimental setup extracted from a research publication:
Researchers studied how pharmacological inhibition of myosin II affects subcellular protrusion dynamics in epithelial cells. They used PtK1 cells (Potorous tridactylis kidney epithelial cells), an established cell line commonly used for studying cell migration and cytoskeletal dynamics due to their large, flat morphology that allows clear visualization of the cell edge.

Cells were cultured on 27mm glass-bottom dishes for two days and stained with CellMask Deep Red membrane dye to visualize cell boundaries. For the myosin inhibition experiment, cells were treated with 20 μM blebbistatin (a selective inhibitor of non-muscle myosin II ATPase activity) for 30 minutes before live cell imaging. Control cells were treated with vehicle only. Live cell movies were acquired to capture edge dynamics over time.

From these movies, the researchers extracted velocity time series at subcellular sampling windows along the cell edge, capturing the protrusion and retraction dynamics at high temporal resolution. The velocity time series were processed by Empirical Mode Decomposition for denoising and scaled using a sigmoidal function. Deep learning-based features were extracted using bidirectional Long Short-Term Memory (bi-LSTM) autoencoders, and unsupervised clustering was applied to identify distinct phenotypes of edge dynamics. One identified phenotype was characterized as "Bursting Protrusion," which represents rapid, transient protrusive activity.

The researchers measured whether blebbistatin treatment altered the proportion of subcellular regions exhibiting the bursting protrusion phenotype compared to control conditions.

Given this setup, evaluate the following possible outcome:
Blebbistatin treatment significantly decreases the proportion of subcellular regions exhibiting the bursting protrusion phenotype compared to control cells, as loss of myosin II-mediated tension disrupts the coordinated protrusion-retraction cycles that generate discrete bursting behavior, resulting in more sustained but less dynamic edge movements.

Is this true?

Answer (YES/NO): NO